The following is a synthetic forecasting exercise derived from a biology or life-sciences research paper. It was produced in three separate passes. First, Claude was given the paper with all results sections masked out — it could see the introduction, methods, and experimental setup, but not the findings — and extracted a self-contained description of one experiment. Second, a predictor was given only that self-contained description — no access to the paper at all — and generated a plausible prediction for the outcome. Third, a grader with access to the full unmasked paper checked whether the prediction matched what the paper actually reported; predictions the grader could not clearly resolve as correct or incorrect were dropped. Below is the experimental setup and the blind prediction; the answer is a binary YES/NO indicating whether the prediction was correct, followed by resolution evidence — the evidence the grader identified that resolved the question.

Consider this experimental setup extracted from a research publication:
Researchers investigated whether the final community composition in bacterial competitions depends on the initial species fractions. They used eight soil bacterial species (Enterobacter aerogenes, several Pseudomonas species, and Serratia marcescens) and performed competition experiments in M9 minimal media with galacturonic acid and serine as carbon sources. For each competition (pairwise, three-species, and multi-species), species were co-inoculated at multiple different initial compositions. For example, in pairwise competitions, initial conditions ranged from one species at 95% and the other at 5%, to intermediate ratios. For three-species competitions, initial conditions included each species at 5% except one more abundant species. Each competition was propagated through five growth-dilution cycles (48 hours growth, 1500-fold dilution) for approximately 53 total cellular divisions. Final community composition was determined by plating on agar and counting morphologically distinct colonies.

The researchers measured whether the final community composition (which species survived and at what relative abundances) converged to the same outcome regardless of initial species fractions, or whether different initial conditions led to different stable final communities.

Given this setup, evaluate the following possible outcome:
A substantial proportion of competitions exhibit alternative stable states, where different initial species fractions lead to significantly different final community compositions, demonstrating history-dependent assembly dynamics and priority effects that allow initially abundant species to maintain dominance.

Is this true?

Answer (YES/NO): NO